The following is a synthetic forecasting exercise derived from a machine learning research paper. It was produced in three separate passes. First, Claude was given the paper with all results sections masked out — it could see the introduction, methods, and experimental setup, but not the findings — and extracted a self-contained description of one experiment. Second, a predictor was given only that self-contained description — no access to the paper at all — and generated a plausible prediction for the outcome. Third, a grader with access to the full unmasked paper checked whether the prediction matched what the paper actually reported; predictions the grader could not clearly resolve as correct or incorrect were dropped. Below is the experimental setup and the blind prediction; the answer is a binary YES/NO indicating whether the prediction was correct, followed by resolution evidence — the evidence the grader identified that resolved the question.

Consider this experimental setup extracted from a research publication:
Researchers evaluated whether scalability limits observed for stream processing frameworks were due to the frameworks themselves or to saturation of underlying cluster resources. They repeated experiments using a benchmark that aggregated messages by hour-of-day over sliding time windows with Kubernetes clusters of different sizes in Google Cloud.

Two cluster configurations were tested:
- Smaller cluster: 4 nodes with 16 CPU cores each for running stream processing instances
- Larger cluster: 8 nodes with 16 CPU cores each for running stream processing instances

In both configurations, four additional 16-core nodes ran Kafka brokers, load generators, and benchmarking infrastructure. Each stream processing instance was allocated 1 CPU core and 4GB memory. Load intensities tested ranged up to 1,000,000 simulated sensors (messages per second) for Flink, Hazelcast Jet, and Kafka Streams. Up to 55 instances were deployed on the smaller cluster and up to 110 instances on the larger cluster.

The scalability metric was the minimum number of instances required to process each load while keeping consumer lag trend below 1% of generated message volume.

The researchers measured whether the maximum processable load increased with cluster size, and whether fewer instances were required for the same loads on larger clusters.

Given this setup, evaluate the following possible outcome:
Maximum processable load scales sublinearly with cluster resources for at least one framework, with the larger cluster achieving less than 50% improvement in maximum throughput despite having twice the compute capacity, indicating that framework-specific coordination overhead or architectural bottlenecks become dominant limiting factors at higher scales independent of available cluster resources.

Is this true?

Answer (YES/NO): NO